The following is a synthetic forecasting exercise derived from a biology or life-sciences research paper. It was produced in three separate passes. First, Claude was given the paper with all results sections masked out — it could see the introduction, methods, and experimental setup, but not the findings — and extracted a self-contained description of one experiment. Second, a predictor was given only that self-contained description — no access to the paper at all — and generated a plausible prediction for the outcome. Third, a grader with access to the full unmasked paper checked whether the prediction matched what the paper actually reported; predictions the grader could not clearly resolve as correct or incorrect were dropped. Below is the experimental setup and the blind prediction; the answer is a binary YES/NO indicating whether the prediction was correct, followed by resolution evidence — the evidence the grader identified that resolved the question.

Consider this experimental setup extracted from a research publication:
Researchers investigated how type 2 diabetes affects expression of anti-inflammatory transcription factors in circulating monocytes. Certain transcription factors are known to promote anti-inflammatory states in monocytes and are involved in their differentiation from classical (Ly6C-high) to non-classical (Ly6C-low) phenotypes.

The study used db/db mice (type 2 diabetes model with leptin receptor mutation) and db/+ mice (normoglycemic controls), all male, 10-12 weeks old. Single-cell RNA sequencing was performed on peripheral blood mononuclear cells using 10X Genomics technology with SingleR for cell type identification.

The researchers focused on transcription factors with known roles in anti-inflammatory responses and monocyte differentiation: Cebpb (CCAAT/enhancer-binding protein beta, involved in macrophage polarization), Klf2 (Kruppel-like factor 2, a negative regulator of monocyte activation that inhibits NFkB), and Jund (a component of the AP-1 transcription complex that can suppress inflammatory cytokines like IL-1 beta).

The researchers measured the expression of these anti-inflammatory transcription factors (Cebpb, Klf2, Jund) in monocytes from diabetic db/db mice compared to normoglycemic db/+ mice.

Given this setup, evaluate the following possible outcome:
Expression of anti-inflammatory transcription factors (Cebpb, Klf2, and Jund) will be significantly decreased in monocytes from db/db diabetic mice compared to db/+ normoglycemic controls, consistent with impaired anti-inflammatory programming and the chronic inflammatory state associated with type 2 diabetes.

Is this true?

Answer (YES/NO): YES